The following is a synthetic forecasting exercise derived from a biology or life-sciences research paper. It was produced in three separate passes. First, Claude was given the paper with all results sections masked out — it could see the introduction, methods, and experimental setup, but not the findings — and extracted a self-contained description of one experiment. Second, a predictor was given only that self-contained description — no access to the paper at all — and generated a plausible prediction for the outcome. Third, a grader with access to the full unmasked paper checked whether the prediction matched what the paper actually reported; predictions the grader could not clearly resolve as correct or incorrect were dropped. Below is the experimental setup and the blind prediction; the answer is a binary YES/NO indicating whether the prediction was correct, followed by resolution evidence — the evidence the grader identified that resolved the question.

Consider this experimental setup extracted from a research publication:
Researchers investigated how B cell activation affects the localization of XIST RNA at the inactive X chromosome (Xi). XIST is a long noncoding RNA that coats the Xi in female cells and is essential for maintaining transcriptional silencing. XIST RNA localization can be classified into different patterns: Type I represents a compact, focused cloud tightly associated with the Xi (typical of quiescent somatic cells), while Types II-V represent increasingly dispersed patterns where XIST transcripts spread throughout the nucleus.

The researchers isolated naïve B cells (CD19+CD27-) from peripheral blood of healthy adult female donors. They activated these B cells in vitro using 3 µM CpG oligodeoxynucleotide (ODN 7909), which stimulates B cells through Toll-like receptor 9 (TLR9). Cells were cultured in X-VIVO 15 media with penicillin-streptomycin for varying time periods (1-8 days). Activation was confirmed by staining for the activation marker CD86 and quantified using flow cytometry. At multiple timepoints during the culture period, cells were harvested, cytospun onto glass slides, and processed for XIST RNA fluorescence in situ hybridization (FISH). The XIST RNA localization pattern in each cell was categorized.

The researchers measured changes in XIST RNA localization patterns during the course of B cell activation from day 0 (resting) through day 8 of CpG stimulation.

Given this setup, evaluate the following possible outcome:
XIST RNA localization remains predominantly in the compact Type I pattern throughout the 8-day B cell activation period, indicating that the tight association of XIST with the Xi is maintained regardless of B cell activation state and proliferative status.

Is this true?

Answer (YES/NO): NO